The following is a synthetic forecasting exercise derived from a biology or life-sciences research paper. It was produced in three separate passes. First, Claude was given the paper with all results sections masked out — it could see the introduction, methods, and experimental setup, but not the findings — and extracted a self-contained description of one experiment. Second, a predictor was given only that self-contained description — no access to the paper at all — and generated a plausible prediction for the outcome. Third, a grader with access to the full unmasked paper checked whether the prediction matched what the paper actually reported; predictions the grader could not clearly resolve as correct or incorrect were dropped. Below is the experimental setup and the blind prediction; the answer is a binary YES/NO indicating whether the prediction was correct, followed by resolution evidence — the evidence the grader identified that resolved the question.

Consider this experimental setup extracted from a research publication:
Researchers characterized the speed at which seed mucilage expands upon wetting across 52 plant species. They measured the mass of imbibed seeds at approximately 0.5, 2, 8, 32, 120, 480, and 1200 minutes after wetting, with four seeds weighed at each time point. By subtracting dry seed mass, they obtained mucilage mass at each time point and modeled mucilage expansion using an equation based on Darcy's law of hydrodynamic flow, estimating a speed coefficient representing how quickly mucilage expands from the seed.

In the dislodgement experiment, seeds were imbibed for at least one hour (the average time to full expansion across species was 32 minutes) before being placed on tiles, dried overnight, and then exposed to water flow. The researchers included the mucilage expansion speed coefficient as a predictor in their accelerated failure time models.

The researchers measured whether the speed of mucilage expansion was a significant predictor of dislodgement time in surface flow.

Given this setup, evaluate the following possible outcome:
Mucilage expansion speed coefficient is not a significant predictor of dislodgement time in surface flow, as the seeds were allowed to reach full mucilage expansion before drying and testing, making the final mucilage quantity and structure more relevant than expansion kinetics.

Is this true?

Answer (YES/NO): YES